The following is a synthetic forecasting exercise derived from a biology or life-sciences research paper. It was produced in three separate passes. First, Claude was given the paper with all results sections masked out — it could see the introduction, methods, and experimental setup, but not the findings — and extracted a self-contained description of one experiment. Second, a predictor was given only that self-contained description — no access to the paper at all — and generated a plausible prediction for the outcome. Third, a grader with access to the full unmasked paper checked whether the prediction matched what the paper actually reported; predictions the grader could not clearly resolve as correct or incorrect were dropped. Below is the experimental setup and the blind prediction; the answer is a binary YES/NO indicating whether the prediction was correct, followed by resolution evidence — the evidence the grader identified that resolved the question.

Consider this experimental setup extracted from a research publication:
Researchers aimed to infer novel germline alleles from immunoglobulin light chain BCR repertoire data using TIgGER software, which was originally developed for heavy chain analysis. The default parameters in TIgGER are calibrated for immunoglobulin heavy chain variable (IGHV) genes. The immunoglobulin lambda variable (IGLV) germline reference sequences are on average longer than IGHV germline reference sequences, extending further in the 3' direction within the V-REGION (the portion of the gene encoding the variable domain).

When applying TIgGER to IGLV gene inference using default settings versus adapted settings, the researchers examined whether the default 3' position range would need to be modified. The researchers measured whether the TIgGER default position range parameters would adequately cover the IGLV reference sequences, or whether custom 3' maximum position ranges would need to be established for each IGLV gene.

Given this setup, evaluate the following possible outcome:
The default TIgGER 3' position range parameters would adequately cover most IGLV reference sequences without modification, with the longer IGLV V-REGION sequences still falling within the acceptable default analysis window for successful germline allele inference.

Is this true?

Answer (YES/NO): NO